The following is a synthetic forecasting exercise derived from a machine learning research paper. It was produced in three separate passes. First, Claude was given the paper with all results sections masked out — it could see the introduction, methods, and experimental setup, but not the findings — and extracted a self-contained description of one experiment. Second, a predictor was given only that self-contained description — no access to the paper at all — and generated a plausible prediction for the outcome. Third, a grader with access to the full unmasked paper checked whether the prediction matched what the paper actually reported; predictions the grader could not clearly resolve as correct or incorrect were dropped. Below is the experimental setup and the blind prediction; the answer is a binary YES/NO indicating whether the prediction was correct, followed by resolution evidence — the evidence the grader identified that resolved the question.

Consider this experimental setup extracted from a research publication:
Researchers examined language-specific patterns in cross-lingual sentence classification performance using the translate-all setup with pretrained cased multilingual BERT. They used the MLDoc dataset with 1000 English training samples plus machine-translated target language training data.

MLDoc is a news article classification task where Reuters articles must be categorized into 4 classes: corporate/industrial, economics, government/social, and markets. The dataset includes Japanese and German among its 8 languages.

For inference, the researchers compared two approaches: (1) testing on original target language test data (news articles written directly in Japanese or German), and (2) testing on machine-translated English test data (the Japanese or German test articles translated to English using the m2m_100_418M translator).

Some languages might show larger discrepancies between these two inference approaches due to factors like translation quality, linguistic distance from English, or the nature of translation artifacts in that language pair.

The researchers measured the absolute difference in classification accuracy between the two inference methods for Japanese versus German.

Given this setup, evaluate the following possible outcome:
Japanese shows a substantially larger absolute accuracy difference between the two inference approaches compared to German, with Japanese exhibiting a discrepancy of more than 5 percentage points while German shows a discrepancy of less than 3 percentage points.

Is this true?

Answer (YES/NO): NO